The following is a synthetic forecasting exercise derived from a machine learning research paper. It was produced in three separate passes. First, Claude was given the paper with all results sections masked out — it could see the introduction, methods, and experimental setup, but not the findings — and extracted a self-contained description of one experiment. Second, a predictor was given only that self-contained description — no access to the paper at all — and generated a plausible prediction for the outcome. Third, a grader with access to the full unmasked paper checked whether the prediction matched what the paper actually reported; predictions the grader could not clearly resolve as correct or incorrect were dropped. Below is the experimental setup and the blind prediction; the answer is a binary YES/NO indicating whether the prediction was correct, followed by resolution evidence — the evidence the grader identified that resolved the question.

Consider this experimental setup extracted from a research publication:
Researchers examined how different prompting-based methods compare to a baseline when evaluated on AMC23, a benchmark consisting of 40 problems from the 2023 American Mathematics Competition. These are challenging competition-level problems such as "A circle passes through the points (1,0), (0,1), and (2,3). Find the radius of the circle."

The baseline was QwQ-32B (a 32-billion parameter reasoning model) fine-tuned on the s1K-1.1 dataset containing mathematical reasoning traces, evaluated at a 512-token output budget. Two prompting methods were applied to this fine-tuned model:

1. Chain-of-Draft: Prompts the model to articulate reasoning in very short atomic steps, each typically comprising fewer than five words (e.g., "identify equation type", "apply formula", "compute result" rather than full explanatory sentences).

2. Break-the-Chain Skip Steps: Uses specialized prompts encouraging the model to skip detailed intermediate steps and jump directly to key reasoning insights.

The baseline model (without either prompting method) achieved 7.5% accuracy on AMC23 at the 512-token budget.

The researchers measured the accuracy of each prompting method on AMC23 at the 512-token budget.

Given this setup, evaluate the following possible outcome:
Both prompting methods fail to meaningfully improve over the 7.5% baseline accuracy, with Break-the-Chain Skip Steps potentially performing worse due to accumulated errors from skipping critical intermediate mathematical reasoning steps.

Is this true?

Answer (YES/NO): YES